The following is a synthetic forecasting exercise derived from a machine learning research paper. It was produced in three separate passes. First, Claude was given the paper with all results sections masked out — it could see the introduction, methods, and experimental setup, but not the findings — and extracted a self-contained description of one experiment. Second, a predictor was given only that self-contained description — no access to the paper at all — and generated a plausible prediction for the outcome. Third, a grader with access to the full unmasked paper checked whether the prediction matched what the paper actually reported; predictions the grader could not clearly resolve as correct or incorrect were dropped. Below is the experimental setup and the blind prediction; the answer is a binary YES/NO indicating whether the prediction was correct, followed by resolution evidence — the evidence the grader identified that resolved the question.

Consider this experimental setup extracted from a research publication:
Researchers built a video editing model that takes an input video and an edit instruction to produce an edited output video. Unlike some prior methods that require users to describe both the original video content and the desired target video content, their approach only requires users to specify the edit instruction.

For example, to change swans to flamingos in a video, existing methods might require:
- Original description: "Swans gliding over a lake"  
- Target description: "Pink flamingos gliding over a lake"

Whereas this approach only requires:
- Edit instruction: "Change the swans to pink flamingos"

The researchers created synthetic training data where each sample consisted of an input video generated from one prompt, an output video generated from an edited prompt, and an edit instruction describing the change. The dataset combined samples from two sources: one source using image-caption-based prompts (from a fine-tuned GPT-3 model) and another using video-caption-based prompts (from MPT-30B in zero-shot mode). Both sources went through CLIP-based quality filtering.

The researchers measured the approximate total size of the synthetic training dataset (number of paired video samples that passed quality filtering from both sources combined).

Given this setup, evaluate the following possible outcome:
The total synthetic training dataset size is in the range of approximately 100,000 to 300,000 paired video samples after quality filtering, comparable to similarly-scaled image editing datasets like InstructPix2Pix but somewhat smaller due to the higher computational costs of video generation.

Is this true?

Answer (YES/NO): NO